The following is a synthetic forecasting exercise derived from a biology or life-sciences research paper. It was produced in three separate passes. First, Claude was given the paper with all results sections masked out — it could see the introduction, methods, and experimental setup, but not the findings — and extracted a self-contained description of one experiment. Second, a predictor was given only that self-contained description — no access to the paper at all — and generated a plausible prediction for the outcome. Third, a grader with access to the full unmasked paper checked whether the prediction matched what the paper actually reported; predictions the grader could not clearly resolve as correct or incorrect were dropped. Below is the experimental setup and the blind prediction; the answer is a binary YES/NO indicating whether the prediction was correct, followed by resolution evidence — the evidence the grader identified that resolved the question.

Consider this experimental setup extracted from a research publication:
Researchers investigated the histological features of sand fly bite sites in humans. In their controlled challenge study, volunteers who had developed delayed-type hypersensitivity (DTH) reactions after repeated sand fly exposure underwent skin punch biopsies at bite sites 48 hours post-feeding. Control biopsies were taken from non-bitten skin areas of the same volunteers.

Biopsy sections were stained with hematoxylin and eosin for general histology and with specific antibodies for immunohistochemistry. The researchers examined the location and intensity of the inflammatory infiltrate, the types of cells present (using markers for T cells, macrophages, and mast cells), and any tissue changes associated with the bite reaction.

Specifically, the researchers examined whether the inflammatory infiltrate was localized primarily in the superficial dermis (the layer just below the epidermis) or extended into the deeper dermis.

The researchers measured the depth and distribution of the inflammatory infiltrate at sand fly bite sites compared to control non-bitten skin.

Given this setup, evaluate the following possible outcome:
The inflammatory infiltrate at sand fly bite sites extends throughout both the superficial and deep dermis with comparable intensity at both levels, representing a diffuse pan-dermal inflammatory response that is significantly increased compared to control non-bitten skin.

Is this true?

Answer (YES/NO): NO